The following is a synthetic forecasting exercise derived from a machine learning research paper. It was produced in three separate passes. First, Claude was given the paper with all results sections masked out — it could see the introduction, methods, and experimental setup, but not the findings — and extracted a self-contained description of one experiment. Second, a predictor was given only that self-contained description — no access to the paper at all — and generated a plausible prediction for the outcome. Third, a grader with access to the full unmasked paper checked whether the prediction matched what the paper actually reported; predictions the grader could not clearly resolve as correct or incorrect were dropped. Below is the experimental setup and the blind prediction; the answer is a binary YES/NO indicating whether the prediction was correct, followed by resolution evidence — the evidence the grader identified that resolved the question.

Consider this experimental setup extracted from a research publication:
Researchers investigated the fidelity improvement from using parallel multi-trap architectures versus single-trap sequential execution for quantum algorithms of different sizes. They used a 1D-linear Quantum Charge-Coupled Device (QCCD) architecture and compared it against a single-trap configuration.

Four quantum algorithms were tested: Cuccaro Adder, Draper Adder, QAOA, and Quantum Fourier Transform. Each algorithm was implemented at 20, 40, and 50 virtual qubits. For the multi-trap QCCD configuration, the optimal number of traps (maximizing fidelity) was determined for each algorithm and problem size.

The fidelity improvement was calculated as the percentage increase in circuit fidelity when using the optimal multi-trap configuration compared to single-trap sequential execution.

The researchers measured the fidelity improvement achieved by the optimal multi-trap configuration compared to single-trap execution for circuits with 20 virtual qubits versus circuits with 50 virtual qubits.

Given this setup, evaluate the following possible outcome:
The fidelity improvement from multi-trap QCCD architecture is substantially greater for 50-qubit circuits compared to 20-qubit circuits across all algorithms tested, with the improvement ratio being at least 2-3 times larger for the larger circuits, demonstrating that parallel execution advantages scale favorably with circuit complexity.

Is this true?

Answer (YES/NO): YES